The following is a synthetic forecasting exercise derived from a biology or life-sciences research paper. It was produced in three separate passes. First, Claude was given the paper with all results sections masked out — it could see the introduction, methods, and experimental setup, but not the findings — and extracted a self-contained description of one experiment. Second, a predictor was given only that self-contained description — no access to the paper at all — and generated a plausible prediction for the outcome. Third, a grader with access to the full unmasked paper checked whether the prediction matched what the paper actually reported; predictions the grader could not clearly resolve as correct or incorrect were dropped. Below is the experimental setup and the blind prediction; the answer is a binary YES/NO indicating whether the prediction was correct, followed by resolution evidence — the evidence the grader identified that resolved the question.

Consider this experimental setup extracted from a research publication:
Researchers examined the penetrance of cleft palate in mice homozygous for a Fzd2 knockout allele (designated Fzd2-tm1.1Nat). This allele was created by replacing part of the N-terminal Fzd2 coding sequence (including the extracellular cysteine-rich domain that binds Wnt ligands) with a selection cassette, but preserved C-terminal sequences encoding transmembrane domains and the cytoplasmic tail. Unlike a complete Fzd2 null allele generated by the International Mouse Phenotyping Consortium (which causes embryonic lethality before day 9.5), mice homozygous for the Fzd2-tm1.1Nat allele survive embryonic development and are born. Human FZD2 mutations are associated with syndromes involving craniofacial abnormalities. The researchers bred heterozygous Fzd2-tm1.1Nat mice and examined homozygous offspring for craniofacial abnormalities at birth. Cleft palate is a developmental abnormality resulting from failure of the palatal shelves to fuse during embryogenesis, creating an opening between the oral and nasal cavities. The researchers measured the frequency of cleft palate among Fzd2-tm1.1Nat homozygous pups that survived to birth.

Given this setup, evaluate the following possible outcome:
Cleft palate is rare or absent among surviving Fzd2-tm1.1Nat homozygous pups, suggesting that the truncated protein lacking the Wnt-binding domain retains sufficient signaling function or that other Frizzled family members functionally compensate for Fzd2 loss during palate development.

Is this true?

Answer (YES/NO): NO